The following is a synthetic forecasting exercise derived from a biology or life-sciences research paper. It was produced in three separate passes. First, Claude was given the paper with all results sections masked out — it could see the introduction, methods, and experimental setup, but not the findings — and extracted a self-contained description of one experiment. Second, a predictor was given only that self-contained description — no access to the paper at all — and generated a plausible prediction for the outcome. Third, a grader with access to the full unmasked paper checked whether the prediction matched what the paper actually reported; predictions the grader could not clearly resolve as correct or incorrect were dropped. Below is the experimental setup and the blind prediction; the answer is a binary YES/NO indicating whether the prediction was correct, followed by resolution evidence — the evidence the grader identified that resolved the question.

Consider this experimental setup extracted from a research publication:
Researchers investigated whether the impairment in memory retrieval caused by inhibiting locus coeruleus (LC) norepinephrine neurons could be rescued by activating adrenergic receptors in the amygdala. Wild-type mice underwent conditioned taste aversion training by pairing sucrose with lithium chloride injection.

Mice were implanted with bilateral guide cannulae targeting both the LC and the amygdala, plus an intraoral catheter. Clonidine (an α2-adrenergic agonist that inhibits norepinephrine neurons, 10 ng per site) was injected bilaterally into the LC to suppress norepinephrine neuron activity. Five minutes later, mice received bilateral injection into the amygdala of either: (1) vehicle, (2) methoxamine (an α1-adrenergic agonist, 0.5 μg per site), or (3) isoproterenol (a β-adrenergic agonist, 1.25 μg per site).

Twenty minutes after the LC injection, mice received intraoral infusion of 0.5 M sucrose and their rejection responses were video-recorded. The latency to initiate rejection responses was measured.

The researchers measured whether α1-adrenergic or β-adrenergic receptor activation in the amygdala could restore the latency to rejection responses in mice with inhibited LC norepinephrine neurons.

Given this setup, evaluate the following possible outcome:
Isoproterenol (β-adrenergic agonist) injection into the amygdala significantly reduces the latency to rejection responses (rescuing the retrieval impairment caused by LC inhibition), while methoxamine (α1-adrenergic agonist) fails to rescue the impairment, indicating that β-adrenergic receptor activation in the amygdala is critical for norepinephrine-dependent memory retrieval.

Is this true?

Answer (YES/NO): NO